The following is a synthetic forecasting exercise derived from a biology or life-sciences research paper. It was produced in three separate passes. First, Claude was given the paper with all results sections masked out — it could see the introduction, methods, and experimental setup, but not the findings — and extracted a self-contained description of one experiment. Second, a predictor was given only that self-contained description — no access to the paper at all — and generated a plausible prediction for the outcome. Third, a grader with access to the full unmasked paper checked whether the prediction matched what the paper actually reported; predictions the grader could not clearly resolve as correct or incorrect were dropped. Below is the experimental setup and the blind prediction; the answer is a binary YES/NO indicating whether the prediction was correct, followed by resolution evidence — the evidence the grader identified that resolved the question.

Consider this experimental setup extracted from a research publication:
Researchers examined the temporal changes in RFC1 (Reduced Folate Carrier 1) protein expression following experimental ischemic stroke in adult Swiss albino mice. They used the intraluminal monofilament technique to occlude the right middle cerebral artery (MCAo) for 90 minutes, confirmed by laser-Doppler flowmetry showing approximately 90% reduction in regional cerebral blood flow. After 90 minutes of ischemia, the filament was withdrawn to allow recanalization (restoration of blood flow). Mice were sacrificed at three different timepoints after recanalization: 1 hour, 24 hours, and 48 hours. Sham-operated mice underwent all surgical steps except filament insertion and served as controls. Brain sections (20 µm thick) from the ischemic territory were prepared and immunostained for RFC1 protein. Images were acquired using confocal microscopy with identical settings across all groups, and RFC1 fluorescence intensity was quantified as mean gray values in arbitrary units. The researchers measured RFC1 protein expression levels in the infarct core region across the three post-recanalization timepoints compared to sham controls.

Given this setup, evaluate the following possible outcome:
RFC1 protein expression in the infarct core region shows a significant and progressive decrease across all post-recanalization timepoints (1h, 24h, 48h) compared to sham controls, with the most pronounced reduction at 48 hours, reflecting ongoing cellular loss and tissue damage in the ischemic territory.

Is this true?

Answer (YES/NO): NO